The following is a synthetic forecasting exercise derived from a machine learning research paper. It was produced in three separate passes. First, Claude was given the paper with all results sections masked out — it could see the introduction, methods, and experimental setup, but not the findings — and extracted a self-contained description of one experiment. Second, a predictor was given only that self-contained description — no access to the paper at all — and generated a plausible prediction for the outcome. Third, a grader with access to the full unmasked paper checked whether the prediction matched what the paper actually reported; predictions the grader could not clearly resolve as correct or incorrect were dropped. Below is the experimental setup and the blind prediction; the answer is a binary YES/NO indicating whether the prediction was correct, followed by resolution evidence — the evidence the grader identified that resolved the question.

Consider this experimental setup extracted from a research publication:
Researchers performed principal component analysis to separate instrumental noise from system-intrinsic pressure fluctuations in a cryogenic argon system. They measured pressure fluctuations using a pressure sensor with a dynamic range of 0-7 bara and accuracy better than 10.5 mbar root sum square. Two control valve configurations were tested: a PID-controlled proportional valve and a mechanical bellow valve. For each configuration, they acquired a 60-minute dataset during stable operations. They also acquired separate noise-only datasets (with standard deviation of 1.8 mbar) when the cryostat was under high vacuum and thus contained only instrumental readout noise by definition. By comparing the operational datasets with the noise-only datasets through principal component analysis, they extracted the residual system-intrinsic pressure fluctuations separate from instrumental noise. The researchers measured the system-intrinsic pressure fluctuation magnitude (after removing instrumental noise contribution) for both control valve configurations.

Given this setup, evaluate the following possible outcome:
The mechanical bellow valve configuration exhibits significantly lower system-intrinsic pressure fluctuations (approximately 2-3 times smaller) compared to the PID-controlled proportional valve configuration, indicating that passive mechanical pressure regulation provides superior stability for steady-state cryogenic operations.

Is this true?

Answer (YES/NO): YES